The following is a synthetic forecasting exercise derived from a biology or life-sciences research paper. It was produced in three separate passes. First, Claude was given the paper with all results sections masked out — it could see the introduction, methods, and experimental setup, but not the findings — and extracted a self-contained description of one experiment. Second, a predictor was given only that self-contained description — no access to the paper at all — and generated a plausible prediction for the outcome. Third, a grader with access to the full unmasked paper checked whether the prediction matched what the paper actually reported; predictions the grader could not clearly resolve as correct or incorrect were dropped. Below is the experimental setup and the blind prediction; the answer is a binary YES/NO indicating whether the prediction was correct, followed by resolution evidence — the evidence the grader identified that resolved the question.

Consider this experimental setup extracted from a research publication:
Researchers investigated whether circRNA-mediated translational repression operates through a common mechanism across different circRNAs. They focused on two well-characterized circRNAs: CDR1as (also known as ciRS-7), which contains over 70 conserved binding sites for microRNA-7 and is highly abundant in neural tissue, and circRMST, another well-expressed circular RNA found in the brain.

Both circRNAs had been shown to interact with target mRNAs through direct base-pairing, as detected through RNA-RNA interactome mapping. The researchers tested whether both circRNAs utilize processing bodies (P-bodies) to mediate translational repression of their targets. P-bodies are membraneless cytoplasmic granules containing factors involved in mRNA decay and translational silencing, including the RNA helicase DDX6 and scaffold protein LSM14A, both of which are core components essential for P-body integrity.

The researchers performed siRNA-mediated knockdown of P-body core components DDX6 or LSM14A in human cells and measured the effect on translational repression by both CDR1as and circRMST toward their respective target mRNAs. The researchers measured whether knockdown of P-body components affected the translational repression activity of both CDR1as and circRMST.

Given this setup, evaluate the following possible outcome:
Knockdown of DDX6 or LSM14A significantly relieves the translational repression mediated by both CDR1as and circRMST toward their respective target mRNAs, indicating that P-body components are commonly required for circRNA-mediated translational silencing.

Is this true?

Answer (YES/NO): YES